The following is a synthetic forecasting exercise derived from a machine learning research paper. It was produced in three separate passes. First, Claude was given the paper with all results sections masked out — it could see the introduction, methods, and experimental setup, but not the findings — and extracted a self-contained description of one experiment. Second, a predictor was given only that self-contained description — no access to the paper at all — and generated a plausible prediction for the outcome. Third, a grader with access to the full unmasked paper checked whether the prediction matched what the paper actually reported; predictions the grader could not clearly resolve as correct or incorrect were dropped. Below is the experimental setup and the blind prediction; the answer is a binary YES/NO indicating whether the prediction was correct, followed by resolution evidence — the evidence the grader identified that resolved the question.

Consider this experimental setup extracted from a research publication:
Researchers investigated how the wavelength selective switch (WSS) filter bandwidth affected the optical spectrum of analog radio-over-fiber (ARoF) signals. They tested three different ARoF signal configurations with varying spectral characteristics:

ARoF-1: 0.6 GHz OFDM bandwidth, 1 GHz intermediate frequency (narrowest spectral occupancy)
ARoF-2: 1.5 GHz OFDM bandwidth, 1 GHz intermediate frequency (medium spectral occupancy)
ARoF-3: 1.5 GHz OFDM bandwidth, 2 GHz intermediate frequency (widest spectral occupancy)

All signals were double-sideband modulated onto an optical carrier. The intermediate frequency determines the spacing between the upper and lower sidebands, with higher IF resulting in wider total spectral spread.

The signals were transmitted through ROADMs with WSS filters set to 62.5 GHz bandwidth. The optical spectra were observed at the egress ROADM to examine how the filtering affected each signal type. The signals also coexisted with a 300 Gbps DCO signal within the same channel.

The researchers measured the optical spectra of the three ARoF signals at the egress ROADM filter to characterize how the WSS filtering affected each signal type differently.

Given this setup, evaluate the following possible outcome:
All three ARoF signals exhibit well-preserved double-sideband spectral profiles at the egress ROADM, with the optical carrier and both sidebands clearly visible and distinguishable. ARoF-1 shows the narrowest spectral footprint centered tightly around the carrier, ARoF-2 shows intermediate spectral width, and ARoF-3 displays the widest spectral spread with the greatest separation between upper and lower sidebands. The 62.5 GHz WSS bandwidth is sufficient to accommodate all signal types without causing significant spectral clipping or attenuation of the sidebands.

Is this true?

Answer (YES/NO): NO